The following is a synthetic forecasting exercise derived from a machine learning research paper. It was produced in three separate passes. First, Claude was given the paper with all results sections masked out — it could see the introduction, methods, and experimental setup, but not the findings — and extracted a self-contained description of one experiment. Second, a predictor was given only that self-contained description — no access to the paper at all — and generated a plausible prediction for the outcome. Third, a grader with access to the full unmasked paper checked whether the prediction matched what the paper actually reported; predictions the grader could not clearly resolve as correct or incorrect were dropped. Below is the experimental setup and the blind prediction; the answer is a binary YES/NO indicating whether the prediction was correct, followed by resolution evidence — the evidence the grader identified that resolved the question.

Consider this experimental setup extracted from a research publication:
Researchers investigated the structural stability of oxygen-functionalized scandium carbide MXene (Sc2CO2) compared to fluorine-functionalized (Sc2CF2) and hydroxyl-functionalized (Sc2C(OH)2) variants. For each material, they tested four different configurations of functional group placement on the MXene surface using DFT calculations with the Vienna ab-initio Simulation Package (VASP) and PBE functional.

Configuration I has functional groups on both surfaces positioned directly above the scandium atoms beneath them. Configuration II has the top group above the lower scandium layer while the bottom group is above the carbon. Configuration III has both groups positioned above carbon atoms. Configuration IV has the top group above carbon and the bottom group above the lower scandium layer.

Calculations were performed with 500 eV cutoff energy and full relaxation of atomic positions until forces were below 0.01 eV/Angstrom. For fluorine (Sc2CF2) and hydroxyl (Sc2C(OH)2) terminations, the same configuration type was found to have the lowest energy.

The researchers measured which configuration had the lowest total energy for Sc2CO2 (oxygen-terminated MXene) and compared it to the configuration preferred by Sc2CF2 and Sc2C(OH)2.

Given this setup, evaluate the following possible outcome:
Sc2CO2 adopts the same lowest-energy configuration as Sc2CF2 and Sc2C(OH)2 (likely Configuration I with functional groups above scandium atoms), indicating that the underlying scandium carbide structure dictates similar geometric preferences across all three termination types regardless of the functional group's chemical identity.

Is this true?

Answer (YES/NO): NO